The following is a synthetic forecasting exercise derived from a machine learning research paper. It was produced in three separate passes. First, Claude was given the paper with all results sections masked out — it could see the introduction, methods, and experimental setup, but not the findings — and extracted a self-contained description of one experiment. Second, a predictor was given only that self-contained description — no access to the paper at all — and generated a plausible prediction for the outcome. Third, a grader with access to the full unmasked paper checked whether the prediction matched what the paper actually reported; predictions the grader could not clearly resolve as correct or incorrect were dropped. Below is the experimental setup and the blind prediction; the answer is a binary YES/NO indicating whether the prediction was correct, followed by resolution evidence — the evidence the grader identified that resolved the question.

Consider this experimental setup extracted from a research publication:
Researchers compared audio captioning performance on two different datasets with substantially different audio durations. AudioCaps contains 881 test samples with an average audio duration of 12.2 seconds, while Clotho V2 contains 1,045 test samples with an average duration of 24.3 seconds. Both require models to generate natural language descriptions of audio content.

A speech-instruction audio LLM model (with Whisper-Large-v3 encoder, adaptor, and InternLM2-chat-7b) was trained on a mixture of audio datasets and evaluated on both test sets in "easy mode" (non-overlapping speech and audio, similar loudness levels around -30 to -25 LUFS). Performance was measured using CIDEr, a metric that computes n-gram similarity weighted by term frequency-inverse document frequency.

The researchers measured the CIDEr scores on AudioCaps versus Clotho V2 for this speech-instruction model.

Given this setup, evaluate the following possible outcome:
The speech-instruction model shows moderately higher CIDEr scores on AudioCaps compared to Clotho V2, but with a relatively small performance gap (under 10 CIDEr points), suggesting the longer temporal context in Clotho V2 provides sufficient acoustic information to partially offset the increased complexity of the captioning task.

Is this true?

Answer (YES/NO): NO